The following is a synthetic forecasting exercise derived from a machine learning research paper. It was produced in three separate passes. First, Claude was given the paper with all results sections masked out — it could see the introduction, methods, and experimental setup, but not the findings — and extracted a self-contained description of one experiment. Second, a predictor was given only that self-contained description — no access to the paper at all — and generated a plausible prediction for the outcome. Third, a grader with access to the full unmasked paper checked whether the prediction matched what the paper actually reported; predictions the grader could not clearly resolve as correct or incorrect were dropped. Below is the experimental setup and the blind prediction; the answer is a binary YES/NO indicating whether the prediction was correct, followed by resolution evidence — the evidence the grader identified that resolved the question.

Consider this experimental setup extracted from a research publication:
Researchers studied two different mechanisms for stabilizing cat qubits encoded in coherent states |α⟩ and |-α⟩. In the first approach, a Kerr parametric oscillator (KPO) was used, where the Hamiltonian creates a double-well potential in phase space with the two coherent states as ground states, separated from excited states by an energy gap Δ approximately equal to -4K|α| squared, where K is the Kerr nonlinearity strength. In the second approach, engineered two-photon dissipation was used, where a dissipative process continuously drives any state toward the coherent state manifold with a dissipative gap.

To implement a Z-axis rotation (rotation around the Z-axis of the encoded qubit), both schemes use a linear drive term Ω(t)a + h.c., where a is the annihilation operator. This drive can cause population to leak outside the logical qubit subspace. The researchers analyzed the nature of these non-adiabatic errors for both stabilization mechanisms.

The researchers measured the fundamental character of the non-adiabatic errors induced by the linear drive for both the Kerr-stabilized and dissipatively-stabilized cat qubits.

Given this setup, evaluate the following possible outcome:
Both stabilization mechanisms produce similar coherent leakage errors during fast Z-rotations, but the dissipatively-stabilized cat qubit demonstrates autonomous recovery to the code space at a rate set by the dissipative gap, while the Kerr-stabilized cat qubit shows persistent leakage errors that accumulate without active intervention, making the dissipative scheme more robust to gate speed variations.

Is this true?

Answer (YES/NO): NO